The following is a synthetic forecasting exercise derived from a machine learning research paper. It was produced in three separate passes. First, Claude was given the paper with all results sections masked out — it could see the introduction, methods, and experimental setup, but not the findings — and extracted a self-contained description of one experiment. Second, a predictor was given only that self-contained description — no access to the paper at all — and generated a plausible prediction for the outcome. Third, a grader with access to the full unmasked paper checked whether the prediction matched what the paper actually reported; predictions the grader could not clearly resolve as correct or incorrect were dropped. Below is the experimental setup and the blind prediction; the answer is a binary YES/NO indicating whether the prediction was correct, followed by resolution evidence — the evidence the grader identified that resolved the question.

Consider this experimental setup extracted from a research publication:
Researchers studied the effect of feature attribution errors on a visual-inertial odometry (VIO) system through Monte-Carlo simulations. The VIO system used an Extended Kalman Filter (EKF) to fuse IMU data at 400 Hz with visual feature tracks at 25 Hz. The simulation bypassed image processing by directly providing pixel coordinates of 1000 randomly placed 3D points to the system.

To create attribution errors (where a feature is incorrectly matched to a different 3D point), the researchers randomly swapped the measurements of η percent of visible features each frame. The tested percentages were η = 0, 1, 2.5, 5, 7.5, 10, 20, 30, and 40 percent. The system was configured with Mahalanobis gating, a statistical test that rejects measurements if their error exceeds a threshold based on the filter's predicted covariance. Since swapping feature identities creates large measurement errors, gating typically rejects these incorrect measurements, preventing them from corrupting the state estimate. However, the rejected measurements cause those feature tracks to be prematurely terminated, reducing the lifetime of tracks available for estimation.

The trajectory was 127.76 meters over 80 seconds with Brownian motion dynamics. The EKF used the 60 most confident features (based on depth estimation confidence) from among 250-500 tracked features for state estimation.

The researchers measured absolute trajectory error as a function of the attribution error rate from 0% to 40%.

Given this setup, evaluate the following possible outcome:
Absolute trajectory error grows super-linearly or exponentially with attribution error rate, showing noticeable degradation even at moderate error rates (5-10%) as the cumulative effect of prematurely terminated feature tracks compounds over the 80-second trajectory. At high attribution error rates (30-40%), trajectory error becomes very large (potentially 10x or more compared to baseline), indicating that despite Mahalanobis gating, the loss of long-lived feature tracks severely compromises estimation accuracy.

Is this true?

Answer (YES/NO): YES